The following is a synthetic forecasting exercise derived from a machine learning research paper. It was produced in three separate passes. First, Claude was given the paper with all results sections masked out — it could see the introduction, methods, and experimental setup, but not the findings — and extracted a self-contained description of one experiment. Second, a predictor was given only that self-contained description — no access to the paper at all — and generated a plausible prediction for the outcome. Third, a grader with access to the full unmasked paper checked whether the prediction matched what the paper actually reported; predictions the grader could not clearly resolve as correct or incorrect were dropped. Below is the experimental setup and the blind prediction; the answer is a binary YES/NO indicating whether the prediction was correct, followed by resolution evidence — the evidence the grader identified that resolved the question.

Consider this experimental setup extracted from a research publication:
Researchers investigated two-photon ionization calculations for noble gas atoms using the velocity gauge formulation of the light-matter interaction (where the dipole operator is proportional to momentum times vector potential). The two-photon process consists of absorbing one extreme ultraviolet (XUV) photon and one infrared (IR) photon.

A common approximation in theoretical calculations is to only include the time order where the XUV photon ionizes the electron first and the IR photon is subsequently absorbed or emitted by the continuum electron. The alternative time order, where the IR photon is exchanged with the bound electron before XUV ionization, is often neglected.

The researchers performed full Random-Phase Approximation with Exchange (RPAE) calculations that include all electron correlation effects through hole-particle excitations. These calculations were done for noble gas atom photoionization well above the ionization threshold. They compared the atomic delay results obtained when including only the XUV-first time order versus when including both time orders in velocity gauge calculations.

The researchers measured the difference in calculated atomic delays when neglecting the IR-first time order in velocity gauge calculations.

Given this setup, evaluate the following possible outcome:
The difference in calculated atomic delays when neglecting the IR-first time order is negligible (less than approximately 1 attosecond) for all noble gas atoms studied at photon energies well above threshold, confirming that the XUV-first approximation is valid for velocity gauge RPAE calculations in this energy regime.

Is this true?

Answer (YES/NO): NO